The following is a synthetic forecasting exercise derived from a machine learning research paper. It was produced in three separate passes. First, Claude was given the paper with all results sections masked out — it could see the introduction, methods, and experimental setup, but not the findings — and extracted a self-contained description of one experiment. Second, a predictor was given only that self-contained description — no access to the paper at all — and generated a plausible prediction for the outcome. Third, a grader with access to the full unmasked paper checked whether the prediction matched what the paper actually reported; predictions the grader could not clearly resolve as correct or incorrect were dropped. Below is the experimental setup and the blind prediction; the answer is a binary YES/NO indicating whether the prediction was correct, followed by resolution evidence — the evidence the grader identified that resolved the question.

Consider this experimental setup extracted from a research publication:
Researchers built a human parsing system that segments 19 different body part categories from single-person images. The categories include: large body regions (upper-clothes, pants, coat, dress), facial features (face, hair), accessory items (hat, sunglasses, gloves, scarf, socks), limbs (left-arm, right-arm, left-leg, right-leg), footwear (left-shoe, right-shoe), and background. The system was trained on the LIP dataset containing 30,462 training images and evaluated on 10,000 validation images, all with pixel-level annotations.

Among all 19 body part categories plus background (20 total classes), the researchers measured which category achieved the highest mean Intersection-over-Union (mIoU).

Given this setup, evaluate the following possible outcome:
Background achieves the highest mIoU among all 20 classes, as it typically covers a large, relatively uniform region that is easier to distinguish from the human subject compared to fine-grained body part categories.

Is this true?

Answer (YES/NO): YES